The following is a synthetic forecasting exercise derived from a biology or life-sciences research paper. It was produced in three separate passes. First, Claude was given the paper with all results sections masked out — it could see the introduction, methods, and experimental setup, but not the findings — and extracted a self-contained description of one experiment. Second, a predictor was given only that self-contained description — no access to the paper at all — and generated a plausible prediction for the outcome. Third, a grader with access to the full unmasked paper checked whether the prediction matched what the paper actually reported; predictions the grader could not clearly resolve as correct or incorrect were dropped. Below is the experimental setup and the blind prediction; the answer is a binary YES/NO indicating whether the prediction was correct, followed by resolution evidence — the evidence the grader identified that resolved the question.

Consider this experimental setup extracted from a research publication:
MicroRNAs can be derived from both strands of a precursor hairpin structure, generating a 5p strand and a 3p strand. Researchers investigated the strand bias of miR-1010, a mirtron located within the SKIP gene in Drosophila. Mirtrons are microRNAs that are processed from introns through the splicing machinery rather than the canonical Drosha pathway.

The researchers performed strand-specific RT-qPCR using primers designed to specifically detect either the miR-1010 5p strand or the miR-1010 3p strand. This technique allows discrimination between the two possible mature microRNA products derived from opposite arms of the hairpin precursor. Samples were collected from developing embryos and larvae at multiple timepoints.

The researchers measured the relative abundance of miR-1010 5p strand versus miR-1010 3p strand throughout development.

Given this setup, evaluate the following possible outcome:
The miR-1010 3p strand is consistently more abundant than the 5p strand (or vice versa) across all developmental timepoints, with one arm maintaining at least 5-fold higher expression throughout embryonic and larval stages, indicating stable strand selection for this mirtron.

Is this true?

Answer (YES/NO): YES